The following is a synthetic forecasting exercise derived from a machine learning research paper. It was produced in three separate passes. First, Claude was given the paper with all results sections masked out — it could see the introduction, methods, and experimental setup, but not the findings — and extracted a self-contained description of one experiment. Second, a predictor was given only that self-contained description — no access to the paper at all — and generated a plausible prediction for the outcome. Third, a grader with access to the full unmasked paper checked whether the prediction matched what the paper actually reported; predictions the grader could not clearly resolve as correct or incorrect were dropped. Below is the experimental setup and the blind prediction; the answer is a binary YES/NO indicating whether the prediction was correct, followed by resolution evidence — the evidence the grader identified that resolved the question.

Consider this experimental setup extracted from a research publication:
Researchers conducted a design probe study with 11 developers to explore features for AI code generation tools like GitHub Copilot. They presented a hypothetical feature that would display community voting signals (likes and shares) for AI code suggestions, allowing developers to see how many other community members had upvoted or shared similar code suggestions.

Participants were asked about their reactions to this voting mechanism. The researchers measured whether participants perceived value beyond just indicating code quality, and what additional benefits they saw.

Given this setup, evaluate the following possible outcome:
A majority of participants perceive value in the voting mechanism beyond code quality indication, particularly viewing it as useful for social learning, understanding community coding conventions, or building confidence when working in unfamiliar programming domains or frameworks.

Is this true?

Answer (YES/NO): NO